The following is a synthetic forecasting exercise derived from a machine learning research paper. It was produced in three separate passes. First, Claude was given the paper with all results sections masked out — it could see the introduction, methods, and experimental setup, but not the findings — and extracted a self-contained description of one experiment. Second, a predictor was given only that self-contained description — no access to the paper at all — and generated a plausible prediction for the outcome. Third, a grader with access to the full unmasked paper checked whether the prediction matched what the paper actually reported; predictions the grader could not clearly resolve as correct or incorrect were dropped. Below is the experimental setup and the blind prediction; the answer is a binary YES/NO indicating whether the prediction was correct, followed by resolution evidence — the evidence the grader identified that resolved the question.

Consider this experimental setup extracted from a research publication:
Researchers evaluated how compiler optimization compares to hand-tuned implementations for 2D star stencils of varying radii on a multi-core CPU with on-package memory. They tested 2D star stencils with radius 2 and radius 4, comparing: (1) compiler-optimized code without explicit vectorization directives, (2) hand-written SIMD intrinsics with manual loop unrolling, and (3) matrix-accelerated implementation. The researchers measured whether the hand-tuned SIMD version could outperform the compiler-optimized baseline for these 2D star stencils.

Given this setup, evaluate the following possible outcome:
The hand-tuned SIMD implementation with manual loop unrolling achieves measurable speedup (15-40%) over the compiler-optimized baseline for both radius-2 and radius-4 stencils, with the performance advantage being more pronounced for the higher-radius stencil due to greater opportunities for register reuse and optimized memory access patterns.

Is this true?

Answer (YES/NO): NO